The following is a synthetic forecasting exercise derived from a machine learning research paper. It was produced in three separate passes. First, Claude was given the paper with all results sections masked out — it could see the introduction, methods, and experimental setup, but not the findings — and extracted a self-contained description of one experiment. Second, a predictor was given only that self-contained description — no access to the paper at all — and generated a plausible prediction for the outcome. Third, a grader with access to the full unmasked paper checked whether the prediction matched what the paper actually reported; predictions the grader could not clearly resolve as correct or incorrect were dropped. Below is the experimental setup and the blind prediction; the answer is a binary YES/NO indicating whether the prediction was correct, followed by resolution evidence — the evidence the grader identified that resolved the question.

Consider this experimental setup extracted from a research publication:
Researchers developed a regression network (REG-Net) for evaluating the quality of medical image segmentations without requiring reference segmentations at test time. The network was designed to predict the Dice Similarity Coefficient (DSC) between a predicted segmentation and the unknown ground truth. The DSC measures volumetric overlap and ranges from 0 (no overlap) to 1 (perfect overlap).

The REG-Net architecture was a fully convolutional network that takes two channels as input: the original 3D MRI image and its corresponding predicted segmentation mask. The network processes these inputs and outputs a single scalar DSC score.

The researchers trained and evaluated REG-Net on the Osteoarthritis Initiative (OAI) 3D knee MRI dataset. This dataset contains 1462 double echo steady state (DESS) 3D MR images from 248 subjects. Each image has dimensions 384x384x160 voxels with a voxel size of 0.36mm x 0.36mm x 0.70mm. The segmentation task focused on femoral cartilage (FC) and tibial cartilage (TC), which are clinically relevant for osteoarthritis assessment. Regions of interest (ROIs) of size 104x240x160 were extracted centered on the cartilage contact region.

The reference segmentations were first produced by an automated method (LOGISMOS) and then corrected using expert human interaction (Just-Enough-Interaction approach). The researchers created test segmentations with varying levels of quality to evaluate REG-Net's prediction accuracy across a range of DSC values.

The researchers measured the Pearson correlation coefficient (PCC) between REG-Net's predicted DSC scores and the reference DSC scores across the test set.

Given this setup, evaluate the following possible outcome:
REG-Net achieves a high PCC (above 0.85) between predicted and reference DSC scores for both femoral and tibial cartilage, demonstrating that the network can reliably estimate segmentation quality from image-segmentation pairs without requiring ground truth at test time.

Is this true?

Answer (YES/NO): YES